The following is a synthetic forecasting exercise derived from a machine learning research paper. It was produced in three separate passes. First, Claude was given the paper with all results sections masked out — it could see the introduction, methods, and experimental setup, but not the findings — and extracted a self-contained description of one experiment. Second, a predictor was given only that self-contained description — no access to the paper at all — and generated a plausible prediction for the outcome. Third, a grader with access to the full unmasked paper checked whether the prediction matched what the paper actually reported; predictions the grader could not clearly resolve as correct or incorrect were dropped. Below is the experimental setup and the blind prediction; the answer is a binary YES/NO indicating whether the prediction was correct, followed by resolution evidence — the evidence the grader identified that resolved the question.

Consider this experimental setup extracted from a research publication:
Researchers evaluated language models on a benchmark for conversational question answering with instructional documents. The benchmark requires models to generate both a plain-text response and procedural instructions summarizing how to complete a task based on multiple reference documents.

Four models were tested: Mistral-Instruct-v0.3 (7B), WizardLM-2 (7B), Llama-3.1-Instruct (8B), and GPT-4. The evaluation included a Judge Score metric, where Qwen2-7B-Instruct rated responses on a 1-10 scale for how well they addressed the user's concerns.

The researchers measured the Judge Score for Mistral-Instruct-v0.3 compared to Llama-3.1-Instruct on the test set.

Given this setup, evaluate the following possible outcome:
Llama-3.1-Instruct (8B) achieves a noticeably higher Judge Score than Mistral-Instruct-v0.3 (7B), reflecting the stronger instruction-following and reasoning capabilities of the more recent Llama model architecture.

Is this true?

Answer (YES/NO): NO